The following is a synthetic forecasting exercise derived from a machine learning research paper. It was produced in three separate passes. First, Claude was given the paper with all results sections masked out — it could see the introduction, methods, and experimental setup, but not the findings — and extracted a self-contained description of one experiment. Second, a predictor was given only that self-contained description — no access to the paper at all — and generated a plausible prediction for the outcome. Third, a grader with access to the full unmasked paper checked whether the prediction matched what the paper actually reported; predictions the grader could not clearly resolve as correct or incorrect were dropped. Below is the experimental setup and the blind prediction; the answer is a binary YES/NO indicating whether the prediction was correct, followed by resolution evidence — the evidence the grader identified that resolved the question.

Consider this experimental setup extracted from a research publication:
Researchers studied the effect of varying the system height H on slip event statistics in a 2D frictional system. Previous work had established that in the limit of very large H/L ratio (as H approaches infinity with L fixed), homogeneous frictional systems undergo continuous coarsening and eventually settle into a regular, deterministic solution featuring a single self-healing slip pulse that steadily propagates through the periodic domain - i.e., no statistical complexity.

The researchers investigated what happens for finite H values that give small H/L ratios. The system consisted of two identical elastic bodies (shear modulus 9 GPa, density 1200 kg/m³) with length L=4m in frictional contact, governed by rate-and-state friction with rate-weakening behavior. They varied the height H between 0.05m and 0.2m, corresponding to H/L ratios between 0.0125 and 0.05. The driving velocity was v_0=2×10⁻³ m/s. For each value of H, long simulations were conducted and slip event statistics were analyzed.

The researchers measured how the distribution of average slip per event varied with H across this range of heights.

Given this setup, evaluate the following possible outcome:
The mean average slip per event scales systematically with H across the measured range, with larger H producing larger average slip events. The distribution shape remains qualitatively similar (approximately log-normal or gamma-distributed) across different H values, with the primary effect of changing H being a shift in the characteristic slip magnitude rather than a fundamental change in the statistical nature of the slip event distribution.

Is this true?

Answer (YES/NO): NO